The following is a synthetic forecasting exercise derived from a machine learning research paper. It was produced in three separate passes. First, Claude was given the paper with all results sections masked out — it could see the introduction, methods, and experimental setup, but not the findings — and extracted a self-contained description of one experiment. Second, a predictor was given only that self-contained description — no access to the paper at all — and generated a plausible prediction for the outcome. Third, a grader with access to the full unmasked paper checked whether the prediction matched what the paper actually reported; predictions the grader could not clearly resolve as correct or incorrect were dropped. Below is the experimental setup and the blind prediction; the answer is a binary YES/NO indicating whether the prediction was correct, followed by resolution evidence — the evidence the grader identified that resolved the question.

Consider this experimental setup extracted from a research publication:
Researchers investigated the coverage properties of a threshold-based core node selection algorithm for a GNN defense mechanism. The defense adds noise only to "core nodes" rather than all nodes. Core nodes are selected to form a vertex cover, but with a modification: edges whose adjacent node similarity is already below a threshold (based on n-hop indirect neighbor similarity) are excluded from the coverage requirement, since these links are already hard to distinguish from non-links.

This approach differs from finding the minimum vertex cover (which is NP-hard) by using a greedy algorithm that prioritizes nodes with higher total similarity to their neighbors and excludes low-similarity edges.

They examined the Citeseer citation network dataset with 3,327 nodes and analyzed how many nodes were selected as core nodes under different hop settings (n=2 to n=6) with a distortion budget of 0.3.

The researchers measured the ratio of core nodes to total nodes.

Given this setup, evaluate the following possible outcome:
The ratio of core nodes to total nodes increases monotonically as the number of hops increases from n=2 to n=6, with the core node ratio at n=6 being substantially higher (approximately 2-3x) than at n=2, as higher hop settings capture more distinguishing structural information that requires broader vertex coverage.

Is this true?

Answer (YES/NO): NO